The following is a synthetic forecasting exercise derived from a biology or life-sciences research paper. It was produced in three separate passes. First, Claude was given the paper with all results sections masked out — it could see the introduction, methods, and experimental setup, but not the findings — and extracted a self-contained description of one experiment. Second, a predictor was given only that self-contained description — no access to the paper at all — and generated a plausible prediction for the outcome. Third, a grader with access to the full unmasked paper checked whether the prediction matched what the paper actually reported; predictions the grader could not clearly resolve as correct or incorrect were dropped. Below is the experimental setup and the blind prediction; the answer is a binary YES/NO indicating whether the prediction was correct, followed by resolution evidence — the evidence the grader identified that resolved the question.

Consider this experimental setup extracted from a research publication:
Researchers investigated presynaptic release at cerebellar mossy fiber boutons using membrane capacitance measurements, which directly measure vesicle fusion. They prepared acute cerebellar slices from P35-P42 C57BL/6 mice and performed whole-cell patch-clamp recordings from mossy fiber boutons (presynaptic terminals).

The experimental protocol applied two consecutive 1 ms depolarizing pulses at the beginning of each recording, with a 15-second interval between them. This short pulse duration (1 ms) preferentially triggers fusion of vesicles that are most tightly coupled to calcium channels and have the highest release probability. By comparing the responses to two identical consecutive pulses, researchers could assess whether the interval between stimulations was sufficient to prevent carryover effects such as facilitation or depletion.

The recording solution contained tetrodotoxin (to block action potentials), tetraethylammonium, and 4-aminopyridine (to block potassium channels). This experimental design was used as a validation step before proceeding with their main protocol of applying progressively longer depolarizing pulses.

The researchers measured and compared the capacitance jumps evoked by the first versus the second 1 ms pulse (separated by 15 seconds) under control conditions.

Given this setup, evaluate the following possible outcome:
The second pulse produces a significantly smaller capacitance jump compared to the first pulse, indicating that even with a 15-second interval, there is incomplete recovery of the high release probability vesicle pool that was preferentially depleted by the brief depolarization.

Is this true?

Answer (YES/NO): NO